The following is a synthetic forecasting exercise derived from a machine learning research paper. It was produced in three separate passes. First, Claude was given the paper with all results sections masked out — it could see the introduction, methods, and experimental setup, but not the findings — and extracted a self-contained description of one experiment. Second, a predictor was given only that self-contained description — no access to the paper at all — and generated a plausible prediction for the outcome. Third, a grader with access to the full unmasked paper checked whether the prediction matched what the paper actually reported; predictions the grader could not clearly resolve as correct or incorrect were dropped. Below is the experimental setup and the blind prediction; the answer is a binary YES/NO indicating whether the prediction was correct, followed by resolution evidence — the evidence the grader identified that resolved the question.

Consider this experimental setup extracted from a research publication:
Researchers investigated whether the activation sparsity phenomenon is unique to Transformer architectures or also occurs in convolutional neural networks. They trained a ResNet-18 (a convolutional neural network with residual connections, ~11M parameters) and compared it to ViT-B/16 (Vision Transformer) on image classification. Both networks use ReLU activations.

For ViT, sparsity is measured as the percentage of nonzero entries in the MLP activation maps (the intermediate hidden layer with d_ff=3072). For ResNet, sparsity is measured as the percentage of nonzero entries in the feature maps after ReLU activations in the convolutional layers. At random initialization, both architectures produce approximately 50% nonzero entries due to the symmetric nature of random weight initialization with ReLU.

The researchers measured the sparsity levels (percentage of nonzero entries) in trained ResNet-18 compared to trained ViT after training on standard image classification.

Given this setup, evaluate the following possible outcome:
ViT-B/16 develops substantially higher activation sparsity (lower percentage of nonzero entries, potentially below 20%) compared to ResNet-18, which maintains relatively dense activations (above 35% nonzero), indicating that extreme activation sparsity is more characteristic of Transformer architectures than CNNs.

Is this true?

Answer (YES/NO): NO